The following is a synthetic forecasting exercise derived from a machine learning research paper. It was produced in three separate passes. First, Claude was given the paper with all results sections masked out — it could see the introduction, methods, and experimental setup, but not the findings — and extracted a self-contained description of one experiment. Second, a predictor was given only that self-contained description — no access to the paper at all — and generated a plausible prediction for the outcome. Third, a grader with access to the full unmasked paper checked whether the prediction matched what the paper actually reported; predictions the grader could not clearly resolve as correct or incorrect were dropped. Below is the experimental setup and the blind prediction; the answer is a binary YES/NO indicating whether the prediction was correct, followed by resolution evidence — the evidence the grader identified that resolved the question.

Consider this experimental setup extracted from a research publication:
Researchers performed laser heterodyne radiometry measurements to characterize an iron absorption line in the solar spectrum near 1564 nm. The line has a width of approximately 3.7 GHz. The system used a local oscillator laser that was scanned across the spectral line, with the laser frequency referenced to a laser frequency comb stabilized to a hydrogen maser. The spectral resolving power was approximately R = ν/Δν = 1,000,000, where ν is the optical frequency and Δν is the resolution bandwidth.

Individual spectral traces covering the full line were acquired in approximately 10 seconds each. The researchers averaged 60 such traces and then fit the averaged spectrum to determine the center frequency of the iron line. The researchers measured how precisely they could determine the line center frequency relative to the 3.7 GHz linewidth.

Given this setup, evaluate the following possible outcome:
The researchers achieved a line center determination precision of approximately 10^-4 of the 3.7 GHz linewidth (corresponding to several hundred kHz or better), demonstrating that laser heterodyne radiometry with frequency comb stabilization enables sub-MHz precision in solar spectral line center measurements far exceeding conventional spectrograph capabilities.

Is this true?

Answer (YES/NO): NO